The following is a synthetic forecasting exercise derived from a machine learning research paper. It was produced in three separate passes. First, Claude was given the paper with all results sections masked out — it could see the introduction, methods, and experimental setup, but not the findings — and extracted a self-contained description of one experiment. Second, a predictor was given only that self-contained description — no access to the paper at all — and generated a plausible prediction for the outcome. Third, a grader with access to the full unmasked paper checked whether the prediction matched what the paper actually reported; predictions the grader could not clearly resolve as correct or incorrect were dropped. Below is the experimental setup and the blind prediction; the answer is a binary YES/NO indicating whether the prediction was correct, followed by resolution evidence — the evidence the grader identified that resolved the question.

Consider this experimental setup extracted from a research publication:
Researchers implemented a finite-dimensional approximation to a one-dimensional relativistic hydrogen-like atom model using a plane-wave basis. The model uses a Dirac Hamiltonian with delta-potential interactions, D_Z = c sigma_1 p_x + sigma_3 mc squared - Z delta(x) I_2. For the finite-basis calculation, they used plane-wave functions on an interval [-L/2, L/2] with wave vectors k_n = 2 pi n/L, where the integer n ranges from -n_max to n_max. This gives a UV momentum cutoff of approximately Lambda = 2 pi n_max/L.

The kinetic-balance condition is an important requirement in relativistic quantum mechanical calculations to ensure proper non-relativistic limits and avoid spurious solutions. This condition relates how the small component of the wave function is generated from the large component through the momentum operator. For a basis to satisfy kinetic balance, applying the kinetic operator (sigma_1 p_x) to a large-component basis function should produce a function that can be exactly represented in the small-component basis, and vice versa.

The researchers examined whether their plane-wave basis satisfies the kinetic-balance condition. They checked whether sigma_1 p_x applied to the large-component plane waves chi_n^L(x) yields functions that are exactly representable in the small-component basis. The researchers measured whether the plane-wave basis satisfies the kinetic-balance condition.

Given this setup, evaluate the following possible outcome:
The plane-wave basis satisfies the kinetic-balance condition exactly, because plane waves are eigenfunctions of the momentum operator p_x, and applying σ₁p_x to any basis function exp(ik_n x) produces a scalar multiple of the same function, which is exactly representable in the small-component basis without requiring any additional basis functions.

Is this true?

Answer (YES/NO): YES